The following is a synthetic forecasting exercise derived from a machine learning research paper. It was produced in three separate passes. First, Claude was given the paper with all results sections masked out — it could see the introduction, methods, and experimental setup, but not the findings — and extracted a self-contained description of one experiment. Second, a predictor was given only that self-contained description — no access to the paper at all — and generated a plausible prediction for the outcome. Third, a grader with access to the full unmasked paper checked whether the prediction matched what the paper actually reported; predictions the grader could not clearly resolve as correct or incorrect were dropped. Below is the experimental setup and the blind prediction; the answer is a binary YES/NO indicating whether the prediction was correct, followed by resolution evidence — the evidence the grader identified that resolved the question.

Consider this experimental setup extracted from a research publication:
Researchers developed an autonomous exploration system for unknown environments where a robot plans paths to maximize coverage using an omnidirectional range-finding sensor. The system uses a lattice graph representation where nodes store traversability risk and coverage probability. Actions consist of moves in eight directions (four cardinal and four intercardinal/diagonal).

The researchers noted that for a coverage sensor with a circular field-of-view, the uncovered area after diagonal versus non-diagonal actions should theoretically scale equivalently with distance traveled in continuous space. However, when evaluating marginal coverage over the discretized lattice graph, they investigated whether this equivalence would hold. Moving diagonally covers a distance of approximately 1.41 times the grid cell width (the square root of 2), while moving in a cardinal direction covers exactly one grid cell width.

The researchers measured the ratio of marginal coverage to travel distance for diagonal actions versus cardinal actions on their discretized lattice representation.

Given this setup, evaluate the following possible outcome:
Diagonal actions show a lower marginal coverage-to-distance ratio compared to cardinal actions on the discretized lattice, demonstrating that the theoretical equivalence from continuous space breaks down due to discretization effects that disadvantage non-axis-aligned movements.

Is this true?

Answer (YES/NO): YES